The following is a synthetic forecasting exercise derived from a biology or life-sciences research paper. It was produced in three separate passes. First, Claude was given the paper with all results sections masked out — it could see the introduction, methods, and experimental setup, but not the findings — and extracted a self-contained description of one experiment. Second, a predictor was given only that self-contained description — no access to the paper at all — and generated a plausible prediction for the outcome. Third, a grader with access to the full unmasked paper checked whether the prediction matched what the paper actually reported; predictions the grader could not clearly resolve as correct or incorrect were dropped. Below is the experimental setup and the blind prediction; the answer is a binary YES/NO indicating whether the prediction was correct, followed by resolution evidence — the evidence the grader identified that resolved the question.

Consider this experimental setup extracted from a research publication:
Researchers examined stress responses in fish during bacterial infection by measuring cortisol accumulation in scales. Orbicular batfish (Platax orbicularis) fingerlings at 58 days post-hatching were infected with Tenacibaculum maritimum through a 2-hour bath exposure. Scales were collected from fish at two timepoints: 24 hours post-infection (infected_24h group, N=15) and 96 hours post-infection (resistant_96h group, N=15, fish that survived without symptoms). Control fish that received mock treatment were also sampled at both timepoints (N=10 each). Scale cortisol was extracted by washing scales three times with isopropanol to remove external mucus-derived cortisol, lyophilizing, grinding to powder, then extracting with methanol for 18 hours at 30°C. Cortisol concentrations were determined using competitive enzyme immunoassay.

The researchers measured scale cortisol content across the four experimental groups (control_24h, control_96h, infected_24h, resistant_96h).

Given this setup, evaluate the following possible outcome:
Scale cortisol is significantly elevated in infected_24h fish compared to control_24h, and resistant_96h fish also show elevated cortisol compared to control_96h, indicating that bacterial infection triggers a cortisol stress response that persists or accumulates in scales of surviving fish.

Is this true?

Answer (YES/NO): NO